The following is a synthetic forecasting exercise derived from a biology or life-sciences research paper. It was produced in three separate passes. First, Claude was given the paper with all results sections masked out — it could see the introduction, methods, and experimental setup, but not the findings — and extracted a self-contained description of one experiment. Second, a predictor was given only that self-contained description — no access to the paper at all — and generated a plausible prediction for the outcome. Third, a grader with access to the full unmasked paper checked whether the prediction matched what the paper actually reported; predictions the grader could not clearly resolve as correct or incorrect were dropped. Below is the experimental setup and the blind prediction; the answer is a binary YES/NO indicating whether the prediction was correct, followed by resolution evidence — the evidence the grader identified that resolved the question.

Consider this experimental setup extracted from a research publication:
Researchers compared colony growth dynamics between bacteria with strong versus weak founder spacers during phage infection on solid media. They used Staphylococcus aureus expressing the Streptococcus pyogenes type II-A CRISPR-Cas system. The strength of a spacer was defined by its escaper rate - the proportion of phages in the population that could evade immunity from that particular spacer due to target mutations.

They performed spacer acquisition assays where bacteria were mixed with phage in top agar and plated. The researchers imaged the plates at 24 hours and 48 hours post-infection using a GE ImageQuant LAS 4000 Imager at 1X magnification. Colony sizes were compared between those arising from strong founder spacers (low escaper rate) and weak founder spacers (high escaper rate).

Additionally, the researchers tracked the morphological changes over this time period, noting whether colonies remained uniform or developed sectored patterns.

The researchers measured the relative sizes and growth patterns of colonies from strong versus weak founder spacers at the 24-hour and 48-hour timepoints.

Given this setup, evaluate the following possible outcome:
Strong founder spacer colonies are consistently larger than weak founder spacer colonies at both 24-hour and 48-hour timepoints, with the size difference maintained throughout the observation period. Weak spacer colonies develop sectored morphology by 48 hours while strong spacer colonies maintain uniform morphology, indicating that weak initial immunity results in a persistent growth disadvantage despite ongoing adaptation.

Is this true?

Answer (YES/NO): NO